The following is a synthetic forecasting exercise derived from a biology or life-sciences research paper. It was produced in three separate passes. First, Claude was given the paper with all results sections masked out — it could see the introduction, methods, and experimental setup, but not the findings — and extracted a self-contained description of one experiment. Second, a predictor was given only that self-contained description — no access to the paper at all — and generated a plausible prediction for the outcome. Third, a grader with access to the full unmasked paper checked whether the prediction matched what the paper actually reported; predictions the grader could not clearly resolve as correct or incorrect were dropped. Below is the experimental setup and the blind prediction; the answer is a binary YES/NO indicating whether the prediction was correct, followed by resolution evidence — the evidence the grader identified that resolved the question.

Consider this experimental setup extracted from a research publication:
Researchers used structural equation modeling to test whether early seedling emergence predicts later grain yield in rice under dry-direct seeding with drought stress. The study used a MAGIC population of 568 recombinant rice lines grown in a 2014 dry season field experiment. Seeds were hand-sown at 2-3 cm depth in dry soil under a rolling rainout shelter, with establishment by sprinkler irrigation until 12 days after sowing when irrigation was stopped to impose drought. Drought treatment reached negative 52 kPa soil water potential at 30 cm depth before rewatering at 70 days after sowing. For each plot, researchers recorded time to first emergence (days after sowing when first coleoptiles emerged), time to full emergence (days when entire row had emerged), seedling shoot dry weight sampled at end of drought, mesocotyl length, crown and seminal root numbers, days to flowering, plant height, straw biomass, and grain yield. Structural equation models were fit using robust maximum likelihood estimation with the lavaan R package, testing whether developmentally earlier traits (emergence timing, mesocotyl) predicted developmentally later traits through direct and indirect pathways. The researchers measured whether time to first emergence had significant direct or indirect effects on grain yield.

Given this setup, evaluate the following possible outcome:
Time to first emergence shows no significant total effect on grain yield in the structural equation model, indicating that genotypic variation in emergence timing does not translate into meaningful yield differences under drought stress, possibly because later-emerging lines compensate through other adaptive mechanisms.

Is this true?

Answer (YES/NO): NO